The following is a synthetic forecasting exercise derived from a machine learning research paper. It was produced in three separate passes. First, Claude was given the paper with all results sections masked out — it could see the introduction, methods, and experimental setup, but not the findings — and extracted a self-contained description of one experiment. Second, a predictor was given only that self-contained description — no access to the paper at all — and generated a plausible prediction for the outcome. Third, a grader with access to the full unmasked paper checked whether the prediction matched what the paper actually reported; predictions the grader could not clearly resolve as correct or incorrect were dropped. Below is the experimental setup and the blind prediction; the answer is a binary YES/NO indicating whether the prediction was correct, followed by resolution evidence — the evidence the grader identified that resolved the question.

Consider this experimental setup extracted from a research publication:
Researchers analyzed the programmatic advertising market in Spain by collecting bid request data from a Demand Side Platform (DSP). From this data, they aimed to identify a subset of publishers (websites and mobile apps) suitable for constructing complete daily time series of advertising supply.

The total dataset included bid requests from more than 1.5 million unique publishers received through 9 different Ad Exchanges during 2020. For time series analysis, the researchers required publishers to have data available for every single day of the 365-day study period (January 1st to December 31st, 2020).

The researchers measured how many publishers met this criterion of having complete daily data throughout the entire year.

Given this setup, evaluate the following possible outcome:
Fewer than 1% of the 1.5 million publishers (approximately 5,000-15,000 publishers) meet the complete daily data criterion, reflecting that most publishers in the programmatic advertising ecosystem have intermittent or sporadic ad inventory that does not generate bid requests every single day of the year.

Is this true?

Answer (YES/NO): NO